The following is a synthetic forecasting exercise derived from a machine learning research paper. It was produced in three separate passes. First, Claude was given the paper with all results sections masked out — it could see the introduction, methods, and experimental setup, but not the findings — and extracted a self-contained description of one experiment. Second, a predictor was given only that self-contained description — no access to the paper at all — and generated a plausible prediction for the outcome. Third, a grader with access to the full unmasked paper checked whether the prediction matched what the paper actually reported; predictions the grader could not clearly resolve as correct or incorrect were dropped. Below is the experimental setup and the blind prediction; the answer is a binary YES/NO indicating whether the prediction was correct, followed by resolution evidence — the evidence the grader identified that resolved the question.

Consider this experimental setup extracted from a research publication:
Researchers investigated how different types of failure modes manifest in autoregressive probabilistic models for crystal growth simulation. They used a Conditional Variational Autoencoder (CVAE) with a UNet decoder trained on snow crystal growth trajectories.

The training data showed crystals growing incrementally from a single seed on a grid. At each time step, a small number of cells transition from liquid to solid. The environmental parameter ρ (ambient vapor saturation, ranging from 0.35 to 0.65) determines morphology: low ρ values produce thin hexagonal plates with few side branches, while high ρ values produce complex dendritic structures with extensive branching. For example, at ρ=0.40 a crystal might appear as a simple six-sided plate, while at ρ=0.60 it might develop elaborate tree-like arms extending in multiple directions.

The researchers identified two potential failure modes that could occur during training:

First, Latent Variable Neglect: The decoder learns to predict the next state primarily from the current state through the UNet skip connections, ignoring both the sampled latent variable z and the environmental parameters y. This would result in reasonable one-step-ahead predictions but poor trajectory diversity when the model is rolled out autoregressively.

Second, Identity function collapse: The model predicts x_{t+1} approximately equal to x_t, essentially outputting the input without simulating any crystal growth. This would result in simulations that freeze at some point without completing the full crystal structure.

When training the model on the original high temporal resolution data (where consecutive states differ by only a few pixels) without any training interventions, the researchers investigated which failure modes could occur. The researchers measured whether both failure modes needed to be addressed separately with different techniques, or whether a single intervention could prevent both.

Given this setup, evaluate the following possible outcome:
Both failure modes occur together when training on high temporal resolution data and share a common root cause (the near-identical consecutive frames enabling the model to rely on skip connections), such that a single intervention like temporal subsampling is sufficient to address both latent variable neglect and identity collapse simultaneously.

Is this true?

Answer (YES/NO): NO